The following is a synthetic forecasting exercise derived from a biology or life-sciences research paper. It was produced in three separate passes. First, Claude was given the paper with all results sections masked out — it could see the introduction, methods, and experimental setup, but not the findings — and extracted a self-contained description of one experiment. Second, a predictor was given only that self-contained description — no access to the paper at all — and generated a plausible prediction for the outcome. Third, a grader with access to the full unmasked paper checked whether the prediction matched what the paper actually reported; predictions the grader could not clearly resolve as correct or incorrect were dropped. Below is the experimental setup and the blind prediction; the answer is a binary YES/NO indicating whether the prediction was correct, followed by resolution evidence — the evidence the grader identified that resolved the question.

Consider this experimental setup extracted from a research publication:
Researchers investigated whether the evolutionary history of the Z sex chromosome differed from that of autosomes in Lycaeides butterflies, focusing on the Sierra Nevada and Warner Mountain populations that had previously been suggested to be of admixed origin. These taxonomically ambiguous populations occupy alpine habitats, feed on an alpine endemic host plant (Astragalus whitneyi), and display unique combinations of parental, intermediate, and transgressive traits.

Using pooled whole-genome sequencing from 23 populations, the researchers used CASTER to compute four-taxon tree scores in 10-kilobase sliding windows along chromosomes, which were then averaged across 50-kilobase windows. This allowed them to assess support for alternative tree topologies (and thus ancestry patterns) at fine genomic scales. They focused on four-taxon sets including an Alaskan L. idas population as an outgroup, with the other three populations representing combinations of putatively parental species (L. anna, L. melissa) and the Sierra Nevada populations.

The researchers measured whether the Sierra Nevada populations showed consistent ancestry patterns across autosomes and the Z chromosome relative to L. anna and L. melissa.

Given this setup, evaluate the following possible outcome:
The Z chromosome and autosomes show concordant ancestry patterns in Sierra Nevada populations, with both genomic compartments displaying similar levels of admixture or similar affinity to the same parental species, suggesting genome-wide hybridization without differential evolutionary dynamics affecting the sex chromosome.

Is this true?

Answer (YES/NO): NO